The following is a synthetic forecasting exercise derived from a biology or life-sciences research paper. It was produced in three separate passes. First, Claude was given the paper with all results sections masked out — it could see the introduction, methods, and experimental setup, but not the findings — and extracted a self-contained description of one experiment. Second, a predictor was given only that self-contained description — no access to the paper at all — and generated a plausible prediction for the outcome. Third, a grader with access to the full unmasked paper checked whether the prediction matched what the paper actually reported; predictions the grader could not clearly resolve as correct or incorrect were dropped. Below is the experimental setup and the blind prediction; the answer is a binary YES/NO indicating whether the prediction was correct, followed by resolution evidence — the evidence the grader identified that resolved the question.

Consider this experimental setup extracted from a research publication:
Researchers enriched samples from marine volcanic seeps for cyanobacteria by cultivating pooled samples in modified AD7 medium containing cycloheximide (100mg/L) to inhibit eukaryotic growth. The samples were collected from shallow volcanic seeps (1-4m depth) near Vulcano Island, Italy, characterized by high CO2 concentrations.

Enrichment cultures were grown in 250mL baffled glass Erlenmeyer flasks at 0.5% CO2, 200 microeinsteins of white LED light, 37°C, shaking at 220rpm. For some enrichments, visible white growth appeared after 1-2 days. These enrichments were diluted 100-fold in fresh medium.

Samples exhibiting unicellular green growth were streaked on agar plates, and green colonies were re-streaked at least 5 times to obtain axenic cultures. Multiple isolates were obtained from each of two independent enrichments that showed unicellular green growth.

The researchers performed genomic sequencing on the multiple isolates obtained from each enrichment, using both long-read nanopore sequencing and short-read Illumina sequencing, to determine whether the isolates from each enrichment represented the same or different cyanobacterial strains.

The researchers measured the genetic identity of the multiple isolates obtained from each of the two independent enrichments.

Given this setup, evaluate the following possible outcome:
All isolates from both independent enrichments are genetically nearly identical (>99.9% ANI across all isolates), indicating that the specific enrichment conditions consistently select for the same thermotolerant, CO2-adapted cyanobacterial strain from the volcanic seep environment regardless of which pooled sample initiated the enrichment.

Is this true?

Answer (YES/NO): NO